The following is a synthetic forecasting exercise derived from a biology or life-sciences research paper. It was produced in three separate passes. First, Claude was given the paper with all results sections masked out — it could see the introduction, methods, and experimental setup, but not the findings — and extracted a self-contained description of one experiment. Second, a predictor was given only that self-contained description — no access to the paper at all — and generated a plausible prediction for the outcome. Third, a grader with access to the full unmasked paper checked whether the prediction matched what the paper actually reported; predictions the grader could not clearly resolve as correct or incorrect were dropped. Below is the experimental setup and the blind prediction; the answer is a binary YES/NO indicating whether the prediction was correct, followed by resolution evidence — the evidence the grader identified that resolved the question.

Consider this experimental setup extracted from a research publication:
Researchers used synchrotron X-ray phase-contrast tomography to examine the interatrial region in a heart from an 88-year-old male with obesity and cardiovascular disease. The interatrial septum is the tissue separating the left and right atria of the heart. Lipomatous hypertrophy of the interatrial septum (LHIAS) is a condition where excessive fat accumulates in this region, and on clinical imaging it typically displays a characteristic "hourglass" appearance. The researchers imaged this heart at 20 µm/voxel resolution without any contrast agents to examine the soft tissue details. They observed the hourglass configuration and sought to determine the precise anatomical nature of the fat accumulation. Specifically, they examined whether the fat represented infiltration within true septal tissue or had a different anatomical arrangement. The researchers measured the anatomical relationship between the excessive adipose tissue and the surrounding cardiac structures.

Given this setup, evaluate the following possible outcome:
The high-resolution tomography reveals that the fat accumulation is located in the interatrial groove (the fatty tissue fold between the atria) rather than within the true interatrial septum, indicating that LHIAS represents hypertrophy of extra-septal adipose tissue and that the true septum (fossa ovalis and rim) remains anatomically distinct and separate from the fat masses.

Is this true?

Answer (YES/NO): YES